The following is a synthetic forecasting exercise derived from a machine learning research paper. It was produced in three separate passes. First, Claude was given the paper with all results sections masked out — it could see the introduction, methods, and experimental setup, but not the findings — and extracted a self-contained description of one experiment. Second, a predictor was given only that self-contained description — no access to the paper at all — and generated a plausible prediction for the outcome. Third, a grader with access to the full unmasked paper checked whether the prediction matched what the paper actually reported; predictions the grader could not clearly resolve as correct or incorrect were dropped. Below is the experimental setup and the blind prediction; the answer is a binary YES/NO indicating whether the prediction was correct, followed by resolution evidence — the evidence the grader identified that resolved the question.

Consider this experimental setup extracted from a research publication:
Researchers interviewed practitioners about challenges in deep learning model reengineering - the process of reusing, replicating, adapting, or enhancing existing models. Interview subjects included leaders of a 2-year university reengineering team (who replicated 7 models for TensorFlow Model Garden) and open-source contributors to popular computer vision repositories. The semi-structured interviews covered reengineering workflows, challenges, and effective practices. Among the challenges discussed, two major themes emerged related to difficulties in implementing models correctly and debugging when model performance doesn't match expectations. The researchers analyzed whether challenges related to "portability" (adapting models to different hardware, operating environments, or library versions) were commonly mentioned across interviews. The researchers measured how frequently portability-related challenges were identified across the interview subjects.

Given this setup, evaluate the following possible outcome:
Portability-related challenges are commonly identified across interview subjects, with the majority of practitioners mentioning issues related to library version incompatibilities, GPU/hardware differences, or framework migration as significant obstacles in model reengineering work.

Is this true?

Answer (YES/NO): YES